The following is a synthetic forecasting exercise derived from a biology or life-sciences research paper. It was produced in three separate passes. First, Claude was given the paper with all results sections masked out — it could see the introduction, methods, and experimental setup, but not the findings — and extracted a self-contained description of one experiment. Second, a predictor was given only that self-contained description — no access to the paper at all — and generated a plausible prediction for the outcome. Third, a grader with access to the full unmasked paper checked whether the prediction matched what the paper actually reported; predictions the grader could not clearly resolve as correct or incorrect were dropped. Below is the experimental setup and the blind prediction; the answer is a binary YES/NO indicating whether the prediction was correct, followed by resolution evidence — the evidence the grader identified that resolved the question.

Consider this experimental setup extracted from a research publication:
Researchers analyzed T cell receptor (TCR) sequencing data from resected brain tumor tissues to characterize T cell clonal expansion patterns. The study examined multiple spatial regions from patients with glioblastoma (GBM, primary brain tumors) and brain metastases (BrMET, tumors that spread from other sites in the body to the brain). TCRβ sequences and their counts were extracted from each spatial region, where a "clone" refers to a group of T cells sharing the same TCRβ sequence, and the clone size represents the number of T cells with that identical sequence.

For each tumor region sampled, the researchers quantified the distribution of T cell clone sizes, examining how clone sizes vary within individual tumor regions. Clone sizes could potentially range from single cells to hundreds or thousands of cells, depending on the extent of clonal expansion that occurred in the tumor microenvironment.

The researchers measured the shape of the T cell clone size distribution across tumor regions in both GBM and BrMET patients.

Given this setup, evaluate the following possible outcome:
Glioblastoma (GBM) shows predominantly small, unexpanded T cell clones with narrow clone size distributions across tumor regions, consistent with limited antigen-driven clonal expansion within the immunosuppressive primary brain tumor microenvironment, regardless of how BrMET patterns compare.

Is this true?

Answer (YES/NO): NO